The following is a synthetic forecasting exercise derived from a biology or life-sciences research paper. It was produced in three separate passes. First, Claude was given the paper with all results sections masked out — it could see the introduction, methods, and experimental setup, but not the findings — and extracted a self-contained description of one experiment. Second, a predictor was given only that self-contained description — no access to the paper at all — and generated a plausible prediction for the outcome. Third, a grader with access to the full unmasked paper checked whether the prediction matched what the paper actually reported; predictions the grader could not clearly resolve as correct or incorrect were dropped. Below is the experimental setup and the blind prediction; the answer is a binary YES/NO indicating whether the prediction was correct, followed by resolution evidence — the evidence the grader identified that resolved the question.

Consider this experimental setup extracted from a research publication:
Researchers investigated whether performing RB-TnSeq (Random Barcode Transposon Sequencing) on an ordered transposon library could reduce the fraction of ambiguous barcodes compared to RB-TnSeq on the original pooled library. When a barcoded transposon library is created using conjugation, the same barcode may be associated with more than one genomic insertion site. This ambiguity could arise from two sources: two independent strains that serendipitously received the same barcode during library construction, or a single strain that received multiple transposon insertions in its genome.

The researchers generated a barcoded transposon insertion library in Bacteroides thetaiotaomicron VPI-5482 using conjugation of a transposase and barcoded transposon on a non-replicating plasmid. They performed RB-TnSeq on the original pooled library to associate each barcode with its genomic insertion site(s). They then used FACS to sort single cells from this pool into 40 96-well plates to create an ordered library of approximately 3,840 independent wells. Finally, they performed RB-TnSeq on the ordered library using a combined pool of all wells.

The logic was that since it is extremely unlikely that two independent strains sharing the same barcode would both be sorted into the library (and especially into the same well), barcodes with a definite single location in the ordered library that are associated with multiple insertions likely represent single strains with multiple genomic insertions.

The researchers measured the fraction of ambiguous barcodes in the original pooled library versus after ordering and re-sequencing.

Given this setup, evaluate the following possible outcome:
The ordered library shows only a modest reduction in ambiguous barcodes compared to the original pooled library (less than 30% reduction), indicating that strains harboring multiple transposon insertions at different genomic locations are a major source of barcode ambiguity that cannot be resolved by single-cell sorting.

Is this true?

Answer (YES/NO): NO